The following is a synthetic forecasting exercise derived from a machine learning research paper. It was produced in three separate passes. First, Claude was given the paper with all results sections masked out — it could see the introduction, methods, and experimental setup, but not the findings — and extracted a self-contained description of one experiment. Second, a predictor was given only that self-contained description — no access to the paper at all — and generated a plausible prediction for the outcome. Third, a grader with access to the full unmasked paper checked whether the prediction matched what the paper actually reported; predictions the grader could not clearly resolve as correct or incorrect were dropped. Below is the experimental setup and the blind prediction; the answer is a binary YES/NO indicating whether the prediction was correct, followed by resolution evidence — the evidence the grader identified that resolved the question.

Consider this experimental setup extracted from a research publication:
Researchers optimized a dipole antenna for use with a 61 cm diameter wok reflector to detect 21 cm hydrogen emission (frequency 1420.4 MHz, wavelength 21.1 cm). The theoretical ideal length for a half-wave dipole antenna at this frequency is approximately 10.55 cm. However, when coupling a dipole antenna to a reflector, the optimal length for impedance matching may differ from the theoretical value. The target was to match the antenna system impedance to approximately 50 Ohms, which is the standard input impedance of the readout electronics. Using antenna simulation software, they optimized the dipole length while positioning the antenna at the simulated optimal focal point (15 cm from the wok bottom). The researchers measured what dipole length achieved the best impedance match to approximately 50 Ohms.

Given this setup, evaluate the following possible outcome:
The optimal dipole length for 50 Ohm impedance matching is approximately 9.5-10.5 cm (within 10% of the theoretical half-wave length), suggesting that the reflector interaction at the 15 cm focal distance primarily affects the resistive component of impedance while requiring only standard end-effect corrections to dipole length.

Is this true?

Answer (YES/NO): YES